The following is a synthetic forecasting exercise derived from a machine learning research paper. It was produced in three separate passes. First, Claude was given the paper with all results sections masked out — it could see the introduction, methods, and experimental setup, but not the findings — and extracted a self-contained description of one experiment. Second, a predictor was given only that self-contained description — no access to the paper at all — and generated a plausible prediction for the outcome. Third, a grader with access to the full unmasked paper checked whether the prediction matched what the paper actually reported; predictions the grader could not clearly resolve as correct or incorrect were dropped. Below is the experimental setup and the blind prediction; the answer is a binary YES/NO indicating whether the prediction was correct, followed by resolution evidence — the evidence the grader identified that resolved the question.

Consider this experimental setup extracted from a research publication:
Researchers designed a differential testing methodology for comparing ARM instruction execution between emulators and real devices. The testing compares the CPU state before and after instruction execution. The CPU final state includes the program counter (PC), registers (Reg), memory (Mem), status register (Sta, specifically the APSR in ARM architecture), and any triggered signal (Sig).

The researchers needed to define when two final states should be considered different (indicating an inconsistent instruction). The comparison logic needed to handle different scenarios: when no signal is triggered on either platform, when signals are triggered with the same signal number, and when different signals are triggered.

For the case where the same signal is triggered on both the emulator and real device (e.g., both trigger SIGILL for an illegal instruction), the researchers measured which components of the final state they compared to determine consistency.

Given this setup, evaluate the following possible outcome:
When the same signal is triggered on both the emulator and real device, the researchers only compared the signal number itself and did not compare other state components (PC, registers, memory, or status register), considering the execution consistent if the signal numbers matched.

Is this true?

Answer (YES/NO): NO